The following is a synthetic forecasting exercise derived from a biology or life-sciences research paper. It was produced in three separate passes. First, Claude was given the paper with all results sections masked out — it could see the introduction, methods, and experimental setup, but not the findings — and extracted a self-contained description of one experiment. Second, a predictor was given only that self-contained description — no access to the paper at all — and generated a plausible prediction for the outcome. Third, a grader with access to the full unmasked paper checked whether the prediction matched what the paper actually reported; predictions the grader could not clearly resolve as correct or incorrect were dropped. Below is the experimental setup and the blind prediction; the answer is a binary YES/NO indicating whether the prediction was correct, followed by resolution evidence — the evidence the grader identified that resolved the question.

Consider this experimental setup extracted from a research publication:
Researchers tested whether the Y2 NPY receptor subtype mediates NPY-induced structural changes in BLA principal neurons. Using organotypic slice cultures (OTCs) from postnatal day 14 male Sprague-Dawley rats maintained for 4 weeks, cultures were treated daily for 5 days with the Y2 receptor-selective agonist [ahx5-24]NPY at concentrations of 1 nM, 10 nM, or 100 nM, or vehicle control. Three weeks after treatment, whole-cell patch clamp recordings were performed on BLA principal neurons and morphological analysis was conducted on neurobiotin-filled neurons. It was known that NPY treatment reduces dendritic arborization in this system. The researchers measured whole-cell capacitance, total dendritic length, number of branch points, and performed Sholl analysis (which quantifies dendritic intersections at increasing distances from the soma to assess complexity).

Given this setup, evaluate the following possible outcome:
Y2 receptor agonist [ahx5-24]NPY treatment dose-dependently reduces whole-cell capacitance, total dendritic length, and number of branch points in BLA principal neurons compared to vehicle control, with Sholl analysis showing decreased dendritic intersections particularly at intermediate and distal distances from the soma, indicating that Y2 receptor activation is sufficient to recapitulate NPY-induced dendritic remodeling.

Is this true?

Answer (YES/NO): NO